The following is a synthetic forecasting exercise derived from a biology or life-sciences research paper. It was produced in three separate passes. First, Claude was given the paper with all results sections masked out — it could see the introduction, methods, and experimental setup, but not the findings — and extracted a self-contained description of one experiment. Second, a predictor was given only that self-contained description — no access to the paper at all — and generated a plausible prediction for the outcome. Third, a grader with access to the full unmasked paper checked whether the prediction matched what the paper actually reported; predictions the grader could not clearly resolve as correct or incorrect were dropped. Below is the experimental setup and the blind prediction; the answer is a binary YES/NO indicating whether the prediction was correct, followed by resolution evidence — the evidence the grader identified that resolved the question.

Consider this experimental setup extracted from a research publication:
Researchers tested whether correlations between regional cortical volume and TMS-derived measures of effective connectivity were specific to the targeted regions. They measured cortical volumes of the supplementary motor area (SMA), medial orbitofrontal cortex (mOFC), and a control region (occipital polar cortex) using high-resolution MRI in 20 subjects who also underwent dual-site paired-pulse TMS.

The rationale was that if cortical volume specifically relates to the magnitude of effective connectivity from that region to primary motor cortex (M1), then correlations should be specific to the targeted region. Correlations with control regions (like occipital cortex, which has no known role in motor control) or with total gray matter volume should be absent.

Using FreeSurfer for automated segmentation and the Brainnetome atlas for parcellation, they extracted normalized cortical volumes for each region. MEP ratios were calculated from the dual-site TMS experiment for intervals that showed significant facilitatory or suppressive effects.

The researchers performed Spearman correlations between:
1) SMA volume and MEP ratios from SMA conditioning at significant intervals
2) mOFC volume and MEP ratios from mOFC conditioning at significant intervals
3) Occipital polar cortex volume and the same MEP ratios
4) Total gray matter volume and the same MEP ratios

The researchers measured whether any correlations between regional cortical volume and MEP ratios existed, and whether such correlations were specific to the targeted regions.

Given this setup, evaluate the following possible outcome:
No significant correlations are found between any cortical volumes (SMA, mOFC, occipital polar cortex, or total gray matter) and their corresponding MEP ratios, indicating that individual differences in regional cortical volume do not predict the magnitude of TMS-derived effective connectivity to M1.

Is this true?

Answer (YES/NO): NO